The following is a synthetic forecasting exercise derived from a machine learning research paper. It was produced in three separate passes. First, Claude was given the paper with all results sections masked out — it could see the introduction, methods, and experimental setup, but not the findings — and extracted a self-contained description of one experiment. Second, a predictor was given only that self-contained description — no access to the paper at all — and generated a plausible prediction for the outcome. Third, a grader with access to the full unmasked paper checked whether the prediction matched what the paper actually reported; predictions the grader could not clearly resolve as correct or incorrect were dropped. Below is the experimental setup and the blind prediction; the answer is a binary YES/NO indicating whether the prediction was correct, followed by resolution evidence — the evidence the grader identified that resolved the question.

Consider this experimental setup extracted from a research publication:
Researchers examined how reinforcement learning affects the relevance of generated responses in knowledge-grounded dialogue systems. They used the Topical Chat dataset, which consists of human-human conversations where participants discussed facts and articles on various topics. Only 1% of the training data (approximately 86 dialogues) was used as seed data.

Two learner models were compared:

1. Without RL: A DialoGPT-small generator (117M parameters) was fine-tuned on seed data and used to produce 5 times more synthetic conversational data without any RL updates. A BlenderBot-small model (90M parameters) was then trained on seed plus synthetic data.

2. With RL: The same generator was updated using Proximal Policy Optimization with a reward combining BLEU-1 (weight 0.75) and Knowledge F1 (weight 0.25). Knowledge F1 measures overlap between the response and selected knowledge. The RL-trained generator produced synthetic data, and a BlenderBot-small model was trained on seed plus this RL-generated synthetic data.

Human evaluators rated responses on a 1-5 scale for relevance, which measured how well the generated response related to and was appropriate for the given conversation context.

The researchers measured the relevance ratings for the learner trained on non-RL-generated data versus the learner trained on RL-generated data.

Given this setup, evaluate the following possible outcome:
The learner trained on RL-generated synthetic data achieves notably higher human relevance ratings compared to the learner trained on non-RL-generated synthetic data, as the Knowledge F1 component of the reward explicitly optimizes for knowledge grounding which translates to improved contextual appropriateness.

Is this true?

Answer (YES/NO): NO